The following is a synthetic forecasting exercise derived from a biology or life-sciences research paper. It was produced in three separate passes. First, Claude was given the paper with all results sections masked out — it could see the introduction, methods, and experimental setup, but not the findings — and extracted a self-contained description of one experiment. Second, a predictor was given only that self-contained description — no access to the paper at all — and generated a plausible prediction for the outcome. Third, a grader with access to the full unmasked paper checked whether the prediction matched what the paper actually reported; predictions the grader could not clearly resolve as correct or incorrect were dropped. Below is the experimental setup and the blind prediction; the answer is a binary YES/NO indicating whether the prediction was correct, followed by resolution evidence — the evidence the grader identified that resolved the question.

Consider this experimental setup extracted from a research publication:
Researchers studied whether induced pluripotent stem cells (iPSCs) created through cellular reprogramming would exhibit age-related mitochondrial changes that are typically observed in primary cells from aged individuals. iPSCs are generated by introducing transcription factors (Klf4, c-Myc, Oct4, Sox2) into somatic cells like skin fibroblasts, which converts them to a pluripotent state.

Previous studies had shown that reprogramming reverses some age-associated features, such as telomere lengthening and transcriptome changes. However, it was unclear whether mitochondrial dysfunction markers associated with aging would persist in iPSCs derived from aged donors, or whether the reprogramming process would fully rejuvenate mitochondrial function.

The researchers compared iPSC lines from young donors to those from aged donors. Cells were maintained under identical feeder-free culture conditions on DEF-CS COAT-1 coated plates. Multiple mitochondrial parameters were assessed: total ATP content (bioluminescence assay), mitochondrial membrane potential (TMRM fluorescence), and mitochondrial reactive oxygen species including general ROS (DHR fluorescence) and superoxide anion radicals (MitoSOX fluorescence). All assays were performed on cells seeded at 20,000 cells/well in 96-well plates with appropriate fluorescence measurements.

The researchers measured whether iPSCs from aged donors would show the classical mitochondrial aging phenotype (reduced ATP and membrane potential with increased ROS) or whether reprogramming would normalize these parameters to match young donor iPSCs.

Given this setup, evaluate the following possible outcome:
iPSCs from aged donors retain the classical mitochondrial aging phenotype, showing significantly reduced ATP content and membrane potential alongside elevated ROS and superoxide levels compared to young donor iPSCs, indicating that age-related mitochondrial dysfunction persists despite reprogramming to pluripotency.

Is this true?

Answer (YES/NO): YES